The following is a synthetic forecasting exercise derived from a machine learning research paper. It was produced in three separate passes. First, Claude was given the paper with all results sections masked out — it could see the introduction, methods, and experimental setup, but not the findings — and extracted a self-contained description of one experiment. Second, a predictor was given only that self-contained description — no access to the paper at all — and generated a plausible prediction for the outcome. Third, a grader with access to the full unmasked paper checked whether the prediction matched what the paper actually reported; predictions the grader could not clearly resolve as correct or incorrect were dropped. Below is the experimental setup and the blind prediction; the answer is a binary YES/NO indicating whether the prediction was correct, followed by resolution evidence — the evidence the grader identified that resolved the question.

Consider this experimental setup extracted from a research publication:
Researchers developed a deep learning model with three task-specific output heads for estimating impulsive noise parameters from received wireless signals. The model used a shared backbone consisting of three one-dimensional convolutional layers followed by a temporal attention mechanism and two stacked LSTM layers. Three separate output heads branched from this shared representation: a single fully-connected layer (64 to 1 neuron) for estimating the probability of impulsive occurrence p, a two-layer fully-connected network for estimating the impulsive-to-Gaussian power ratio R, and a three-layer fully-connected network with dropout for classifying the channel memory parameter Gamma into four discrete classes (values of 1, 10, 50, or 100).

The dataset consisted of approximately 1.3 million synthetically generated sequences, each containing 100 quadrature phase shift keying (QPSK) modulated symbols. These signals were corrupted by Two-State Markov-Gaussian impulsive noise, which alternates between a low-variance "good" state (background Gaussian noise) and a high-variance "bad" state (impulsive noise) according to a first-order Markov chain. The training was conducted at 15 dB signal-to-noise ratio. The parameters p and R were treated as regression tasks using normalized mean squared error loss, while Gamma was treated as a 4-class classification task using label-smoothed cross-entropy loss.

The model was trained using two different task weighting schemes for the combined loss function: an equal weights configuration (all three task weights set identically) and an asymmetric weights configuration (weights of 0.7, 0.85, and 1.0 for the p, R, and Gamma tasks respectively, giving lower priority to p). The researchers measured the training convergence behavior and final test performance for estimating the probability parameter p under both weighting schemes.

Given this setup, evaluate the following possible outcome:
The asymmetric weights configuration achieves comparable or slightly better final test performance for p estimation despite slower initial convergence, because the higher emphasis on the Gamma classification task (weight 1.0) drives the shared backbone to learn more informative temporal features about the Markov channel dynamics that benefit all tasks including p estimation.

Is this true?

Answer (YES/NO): NO